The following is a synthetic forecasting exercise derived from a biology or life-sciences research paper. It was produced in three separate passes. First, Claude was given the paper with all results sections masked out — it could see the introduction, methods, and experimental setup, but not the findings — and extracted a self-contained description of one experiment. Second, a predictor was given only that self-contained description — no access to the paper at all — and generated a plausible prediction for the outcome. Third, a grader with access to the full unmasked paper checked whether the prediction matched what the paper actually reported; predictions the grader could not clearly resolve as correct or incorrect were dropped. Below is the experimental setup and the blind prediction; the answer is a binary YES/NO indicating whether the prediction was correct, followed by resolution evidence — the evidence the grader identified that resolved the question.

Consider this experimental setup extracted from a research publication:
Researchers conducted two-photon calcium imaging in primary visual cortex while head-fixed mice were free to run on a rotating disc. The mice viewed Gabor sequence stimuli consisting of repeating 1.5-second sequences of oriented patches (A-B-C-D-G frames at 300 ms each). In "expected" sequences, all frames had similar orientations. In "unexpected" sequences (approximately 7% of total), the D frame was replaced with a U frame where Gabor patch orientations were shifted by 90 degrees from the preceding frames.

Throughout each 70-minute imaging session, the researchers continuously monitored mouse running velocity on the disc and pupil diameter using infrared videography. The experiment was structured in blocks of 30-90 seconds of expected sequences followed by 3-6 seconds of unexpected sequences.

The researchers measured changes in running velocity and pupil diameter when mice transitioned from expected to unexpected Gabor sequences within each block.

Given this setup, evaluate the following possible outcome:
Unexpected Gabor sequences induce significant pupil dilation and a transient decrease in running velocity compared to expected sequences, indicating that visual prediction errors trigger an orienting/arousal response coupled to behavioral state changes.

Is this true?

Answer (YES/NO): NO